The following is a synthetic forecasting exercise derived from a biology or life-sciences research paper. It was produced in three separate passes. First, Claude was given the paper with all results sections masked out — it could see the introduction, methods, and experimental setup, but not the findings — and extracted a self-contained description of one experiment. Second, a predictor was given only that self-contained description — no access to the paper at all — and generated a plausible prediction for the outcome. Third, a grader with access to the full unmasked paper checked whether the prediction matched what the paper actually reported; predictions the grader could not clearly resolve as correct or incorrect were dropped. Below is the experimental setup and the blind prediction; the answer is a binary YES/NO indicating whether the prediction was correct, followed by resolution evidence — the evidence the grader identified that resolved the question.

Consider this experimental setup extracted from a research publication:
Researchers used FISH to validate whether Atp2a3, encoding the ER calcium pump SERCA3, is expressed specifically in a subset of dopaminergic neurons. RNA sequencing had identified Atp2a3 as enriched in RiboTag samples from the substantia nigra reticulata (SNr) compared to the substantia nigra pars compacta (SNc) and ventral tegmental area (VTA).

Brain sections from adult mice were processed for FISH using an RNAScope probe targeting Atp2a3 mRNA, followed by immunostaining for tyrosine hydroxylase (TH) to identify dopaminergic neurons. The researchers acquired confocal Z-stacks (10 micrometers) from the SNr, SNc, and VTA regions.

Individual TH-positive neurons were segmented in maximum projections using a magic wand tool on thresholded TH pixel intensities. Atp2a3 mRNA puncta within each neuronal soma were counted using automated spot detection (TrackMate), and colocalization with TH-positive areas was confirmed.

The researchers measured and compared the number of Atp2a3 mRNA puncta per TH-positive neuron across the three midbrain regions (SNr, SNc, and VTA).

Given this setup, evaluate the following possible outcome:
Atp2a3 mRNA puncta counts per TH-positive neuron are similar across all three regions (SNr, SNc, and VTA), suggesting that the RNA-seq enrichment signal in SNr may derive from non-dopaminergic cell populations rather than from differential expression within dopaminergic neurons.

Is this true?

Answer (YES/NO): NO